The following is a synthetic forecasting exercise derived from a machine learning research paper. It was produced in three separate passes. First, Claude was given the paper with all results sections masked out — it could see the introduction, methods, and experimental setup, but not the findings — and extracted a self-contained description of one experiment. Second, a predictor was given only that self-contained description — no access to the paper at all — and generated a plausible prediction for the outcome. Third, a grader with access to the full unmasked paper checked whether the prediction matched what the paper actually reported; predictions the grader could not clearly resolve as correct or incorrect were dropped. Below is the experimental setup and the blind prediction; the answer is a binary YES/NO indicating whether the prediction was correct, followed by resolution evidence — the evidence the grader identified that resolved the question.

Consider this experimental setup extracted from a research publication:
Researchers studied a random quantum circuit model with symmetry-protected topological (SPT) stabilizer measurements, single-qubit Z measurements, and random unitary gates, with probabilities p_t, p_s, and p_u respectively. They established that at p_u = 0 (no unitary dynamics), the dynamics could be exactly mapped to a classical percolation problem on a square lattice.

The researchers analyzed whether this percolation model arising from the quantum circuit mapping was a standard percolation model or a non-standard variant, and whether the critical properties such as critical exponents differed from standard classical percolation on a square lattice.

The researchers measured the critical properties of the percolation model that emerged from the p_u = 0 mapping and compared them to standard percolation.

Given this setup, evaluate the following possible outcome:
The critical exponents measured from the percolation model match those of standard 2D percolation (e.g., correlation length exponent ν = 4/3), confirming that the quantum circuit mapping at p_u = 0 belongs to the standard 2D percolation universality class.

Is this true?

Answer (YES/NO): YES